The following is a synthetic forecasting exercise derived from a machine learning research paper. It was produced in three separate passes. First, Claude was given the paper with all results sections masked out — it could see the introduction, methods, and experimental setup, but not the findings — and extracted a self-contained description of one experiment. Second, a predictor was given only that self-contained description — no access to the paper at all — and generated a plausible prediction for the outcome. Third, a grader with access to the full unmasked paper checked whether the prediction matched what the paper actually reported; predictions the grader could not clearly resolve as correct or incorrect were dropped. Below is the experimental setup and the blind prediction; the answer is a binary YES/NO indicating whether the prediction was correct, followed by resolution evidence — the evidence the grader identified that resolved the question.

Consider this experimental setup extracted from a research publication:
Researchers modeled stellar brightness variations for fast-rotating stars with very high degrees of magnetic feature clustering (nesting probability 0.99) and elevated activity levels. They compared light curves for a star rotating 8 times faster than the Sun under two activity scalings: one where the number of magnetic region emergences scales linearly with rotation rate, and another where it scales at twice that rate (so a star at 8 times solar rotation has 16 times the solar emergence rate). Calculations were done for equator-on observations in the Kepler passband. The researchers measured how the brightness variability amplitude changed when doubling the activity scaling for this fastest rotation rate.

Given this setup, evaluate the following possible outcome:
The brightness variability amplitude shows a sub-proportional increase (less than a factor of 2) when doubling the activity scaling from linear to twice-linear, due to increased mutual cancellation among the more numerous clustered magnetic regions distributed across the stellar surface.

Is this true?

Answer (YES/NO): NO